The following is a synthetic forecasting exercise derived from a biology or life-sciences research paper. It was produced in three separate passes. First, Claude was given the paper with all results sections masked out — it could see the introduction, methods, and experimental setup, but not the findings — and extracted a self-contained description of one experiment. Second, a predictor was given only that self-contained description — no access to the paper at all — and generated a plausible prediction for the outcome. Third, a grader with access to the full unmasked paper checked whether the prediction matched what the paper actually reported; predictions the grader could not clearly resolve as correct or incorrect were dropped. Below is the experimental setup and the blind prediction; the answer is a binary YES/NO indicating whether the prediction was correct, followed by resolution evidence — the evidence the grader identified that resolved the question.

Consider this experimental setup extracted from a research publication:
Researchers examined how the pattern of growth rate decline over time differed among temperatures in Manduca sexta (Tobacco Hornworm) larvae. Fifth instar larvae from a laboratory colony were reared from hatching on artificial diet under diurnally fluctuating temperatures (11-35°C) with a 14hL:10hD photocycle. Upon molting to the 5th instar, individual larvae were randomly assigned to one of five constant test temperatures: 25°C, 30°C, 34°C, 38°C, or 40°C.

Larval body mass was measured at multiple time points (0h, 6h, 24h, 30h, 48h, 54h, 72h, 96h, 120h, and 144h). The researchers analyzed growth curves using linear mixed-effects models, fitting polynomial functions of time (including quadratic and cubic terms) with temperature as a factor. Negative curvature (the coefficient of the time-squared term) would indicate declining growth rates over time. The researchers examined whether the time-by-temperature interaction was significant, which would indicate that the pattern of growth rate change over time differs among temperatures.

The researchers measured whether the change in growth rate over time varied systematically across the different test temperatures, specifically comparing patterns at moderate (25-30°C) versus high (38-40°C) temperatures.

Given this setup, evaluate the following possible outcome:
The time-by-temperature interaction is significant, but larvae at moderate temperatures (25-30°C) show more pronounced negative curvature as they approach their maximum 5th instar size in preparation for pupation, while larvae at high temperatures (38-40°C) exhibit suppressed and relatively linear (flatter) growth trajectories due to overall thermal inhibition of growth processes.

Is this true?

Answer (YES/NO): NO